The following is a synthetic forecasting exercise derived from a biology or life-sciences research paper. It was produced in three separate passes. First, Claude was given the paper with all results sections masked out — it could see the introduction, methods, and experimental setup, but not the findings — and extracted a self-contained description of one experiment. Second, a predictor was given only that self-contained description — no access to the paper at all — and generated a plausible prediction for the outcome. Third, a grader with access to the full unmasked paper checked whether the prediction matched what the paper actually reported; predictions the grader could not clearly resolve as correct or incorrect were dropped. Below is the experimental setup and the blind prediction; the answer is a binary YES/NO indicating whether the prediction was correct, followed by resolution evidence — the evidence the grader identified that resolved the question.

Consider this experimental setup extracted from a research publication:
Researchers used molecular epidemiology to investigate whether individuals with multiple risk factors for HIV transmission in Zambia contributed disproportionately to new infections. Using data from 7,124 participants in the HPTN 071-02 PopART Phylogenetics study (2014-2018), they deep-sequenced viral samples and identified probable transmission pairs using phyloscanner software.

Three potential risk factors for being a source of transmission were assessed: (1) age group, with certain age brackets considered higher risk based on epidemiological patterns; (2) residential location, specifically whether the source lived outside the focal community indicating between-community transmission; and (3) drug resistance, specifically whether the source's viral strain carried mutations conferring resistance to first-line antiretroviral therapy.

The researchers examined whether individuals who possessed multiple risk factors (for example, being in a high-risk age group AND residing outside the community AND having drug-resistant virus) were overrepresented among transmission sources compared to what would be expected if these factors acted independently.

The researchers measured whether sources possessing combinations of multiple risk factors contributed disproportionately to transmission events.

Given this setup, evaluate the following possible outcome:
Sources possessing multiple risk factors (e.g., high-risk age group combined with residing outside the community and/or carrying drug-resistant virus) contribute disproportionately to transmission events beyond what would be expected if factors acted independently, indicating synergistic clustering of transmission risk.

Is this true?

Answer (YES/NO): NO